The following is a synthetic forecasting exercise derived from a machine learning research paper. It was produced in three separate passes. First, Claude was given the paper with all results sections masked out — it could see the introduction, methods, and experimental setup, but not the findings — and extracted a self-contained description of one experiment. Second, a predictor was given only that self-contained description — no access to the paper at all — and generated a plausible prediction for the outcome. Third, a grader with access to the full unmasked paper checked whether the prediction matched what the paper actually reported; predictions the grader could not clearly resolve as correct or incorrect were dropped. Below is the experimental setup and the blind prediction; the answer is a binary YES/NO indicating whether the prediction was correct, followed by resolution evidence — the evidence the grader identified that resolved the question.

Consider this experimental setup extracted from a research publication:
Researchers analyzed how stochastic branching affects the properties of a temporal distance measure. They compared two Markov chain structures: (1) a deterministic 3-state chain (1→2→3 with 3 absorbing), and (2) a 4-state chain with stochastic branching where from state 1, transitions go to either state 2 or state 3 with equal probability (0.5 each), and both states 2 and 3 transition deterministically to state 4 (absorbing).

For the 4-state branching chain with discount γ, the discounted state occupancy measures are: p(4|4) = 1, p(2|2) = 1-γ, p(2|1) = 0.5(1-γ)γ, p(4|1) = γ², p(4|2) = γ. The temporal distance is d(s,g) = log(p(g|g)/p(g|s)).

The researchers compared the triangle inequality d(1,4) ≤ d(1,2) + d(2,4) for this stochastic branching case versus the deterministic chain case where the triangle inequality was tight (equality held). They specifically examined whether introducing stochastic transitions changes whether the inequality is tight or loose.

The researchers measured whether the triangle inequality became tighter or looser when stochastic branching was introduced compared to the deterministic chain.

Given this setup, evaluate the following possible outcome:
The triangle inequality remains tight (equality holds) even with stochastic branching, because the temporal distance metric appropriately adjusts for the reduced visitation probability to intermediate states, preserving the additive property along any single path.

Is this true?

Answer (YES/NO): NO